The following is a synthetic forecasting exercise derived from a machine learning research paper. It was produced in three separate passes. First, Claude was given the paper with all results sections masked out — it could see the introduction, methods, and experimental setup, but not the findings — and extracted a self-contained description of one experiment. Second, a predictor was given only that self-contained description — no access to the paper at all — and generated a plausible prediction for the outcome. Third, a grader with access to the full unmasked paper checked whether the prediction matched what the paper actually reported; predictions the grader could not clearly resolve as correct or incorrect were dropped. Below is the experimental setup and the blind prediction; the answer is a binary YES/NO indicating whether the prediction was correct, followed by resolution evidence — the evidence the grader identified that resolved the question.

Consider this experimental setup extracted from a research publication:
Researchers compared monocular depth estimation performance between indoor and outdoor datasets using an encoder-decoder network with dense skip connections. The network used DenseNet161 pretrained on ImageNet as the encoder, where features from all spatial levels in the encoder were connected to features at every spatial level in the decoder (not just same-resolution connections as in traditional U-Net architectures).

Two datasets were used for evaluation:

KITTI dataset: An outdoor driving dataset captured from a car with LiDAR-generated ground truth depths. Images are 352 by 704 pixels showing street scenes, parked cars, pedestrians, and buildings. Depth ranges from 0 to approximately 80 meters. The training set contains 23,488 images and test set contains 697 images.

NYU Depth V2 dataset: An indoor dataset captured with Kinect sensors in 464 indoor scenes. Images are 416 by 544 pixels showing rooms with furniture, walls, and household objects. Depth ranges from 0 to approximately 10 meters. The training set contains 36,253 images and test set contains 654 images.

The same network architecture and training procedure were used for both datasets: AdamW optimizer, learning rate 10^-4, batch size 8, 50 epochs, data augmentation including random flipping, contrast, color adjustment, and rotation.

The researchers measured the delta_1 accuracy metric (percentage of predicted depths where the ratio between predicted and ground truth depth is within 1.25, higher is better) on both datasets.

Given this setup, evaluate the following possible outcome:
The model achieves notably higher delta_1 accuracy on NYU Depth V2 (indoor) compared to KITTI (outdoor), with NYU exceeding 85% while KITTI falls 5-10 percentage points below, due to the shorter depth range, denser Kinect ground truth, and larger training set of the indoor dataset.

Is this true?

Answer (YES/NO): NO